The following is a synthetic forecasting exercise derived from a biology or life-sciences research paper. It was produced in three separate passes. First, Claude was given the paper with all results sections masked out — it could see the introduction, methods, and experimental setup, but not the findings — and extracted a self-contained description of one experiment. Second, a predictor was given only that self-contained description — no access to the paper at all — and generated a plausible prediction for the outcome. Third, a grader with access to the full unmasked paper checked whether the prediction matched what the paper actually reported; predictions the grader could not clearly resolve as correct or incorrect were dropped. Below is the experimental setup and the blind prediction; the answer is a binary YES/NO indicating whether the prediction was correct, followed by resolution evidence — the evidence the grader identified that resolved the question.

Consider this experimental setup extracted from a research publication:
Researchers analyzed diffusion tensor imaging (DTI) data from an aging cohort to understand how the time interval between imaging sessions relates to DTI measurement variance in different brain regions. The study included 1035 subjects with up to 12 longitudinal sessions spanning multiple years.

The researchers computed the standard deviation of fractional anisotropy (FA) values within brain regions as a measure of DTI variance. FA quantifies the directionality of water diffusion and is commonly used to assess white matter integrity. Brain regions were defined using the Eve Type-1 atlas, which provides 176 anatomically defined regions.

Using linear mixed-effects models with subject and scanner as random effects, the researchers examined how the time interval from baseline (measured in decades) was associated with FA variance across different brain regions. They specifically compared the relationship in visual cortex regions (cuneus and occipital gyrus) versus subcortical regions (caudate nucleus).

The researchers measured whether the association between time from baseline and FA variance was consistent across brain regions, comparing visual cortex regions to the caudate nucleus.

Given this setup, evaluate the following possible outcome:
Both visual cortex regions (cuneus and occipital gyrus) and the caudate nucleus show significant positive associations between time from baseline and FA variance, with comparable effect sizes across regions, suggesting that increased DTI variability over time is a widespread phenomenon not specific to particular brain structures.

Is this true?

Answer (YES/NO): NO